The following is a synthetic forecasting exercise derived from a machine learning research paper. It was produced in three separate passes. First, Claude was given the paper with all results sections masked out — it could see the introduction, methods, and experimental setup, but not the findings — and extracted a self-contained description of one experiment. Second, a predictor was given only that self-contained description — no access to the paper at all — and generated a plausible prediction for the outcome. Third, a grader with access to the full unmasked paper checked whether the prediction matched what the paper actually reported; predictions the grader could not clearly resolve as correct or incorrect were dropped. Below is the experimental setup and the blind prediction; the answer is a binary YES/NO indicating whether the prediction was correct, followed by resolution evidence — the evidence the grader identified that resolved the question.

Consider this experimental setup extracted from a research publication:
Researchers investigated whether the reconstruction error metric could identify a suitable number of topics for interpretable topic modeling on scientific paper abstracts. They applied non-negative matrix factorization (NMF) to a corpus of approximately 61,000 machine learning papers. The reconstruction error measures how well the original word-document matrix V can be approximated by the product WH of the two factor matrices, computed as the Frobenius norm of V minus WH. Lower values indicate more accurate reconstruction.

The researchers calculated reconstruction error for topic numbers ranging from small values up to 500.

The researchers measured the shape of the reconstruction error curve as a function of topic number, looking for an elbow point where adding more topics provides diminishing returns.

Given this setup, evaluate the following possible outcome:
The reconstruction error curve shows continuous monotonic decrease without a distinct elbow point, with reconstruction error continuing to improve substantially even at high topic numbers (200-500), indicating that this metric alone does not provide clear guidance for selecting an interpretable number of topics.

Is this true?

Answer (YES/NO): YES